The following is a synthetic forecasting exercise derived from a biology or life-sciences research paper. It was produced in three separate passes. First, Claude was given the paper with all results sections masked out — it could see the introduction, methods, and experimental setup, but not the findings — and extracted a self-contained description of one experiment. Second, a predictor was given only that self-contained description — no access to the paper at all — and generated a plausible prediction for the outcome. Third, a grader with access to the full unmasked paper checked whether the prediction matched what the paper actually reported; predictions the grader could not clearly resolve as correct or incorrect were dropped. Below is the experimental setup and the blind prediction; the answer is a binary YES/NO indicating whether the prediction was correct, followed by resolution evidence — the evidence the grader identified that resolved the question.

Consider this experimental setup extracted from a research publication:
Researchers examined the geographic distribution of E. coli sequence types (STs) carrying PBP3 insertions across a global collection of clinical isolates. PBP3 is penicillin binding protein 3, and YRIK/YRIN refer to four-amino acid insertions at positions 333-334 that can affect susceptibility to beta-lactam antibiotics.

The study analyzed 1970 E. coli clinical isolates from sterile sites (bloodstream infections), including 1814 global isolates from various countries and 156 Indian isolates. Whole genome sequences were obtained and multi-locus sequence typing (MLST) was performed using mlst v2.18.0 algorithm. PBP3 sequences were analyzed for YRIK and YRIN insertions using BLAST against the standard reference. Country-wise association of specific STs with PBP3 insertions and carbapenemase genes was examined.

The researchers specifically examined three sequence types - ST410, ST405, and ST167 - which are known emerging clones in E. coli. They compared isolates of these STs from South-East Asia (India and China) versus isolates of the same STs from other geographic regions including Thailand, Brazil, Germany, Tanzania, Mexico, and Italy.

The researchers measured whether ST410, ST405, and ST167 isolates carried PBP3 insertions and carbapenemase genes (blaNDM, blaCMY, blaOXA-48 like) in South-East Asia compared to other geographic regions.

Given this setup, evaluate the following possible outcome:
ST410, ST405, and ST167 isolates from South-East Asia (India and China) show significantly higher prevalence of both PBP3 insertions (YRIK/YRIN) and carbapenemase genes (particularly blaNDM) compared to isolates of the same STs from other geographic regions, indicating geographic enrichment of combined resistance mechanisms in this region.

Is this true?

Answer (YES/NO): YES